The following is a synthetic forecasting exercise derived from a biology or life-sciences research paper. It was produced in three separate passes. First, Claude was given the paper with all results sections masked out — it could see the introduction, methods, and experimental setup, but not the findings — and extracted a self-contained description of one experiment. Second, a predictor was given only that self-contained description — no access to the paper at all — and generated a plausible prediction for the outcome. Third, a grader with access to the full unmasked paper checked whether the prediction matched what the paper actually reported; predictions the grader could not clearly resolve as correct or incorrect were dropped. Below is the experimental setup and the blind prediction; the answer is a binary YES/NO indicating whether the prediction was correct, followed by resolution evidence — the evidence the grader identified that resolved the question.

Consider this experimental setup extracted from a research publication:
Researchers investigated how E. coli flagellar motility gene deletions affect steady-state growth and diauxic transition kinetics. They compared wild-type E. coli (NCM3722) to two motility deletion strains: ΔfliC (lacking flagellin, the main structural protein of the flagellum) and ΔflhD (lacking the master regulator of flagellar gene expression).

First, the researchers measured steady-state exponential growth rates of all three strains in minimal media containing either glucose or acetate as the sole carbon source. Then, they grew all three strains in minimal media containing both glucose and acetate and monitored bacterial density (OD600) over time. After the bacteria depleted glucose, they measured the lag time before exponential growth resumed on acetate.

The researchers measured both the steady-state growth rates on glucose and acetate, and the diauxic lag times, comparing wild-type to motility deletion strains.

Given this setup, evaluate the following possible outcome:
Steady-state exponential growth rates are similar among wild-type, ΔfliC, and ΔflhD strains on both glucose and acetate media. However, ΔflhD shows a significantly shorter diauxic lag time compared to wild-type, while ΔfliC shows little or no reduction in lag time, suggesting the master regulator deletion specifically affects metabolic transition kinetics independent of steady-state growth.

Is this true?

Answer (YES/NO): NO